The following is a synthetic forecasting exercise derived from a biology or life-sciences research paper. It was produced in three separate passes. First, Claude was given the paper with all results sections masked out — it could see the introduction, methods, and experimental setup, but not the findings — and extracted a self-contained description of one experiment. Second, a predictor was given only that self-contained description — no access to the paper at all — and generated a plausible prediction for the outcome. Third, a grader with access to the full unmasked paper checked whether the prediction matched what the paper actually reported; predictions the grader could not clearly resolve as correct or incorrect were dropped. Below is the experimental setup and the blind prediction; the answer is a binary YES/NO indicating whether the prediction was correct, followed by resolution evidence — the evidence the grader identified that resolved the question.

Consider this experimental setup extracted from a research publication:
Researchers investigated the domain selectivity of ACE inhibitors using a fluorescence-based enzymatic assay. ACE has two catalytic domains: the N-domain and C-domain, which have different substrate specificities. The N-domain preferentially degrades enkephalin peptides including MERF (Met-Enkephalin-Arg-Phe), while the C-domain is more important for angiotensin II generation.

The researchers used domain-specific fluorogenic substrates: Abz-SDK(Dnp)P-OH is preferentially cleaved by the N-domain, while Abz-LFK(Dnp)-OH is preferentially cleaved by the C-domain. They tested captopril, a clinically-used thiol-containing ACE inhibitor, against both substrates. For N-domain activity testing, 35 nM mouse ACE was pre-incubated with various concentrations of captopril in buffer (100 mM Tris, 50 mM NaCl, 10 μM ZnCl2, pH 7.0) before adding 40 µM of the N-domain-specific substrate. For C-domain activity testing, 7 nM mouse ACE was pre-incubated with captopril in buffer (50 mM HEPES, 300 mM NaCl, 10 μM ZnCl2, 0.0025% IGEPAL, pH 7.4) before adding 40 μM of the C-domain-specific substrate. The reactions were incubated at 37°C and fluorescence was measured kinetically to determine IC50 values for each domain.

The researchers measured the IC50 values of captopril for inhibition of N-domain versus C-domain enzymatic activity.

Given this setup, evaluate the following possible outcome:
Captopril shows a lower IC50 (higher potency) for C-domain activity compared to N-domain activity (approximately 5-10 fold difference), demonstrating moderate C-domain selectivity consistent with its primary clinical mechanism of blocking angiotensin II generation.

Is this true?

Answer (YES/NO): NO